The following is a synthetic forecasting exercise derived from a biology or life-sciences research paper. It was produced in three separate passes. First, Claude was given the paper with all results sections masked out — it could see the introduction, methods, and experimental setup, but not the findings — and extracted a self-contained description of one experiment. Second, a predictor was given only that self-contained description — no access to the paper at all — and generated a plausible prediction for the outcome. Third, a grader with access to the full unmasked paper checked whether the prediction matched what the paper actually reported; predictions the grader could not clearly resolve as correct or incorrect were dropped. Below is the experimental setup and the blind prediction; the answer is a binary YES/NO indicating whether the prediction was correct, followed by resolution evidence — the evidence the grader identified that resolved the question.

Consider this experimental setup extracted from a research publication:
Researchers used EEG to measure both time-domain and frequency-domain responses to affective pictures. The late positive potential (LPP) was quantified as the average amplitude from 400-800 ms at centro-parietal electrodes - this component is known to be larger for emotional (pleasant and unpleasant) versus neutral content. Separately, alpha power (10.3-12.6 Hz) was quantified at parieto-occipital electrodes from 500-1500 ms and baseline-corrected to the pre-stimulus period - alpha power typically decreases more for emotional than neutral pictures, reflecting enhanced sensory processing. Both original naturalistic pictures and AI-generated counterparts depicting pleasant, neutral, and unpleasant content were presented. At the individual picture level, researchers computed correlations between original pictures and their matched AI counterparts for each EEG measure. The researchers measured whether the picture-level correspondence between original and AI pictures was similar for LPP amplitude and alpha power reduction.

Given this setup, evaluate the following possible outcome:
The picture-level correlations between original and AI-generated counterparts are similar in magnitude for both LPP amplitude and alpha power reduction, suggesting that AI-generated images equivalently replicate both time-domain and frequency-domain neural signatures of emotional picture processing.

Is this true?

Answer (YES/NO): NO